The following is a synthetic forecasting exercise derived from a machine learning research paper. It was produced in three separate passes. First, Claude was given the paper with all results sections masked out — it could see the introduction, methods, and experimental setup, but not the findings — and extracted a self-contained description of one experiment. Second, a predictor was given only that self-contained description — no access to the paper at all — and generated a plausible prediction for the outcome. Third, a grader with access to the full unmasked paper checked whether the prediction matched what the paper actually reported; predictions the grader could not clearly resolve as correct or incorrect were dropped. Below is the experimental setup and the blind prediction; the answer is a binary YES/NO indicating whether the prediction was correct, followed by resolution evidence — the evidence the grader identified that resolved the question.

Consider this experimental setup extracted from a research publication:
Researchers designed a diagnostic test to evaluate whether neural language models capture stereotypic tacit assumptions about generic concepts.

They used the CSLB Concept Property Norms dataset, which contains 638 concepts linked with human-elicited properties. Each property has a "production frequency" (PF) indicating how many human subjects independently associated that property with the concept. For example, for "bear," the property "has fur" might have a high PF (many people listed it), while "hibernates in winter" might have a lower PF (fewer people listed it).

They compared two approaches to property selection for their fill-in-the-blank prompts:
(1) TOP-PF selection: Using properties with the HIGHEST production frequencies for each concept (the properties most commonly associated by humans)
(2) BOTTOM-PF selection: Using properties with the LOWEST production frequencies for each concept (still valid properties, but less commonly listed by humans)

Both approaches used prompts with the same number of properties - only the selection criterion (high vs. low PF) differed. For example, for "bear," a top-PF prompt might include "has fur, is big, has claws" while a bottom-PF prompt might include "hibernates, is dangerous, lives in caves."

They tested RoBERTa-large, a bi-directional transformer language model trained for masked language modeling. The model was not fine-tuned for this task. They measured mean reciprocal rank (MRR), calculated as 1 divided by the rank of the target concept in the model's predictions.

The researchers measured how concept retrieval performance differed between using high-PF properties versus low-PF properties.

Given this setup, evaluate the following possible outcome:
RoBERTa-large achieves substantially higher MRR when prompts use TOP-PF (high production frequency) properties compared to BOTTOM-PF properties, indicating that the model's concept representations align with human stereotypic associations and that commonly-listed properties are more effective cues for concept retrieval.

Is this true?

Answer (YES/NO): YES